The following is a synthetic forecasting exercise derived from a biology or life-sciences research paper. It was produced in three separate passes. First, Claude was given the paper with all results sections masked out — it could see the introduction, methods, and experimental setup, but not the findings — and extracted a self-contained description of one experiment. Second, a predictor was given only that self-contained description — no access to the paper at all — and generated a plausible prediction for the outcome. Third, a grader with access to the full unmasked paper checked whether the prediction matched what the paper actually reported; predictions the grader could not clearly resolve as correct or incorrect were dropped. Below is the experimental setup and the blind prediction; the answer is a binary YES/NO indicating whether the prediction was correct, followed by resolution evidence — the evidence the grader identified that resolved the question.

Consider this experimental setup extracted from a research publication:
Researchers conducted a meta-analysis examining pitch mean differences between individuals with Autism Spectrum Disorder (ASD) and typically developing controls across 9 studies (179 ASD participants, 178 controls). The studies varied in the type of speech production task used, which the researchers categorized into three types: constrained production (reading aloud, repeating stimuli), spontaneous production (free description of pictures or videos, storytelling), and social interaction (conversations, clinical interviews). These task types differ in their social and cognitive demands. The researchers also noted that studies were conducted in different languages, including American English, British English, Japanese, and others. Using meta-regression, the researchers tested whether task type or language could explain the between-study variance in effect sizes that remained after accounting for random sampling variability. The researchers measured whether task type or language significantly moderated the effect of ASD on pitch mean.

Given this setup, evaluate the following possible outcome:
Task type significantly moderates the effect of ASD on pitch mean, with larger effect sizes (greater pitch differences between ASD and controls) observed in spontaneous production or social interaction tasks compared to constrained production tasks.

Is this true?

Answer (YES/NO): NO